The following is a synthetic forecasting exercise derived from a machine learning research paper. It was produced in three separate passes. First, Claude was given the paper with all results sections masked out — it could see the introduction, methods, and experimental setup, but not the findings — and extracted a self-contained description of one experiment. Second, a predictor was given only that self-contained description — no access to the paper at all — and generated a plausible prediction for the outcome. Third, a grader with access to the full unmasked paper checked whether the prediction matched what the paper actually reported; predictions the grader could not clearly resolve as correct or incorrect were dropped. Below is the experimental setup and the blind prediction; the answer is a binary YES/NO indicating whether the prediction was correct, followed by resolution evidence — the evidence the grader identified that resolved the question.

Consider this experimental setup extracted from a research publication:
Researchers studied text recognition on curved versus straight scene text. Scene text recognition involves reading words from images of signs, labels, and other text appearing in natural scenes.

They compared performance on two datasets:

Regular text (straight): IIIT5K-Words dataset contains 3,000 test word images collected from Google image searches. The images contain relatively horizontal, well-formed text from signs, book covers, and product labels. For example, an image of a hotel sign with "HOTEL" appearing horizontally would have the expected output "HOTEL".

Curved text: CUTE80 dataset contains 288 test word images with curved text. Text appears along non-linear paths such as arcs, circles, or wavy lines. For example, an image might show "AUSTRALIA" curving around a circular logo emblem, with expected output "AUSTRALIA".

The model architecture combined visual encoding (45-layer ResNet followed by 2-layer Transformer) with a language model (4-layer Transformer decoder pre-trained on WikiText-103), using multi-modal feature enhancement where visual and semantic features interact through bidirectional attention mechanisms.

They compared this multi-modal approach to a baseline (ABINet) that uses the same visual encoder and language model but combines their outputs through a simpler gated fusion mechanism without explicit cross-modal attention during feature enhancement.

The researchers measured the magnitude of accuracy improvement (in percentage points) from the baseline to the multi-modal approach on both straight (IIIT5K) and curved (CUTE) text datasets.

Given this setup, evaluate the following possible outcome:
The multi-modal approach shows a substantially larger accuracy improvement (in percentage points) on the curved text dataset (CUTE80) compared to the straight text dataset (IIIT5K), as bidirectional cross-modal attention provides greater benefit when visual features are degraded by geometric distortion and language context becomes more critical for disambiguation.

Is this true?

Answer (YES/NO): YES